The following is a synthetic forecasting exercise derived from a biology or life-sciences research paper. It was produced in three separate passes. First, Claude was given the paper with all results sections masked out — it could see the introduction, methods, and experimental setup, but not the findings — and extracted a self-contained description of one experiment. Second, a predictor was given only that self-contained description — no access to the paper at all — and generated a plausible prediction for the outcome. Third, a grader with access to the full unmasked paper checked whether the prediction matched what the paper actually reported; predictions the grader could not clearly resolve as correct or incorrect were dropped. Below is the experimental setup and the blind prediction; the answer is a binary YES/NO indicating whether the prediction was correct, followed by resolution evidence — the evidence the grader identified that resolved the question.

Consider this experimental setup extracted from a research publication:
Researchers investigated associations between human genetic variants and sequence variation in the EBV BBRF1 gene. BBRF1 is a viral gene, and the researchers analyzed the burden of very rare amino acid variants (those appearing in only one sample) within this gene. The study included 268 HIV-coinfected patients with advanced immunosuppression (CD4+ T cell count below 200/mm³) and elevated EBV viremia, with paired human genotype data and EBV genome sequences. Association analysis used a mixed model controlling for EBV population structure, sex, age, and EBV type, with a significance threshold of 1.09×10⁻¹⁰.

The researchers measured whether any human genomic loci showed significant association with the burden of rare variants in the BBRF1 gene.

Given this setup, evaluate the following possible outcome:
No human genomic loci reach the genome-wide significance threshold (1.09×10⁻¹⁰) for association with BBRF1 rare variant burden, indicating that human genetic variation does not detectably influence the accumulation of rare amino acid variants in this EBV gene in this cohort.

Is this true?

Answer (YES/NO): NO